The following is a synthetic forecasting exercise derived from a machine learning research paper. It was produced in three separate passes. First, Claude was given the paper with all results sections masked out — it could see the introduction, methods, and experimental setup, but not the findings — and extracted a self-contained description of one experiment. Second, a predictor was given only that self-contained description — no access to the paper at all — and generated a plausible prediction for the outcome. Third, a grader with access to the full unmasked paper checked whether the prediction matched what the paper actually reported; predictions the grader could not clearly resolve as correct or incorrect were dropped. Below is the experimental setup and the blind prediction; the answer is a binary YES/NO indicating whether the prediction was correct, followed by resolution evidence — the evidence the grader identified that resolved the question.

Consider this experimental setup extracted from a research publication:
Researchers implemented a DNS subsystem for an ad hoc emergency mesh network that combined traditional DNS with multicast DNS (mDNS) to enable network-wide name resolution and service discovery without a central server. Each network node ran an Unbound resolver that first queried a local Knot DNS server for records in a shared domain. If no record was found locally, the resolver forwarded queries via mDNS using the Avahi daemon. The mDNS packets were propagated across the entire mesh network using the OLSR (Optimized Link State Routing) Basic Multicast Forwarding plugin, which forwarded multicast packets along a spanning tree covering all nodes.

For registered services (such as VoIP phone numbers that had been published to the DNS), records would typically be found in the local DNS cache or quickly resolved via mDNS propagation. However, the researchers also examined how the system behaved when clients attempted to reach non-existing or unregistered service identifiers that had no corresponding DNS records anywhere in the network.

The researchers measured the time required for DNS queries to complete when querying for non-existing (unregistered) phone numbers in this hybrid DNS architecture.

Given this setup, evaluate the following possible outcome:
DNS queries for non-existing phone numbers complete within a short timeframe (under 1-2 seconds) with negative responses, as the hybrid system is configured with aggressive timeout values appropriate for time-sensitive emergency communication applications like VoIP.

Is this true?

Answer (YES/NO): NO